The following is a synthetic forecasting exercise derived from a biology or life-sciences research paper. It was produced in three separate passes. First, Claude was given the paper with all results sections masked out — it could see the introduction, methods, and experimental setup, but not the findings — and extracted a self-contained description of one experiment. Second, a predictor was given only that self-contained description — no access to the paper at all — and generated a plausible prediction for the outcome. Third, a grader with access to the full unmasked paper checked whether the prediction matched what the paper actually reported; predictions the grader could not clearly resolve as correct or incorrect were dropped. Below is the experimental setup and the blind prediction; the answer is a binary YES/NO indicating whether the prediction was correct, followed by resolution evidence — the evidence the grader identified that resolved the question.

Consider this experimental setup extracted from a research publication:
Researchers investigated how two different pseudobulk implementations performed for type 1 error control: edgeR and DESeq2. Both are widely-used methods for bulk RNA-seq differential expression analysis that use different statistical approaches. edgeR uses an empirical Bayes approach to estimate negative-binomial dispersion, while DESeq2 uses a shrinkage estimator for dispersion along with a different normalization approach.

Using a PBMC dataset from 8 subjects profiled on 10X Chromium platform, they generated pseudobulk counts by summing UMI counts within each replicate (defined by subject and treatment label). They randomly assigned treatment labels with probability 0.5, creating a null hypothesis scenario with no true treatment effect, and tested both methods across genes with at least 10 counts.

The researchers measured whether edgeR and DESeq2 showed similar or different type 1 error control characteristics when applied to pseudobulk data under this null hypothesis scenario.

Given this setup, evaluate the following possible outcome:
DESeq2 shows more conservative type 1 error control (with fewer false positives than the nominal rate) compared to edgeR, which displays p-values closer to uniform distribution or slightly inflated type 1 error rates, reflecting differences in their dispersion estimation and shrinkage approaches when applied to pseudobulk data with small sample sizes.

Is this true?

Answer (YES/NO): NO